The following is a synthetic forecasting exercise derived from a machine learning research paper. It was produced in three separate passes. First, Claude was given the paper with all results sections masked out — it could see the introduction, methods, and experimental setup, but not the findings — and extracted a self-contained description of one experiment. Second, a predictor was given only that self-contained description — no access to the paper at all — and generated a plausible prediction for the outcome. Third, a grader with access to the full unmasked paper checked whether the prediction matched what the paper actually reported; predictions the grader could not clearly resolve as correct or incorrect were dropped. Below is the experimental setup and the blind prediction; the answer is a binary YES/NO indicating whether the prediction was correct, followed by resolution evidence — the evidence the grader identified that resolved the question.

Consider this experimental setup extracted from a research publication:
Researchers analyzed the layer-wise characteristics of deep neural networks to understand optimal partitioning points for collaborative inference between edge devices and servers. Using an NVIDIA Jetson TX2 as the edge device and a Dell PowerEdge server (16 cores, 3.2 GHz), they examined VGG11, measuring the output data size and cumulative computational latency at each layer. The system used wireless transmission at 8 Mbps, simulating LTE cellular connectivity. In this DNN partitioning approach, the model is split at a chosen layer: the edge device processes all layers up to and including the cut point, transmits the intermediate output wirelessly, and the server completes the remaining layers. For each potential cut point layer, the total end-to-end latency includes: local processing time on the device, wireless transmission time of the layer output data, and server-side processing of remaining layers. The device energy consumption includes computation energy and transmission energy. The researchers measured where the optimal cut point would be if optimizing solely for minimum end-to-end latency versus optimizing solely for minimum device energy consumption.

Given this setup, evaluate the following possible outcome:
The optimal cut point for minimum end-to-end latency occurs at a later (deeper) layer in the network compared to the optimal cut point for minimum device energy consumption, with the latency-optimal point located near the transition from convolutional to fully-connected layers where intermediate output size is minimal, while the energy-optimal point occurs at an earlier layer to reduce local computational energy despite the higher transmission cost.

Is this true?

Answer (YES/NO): YES